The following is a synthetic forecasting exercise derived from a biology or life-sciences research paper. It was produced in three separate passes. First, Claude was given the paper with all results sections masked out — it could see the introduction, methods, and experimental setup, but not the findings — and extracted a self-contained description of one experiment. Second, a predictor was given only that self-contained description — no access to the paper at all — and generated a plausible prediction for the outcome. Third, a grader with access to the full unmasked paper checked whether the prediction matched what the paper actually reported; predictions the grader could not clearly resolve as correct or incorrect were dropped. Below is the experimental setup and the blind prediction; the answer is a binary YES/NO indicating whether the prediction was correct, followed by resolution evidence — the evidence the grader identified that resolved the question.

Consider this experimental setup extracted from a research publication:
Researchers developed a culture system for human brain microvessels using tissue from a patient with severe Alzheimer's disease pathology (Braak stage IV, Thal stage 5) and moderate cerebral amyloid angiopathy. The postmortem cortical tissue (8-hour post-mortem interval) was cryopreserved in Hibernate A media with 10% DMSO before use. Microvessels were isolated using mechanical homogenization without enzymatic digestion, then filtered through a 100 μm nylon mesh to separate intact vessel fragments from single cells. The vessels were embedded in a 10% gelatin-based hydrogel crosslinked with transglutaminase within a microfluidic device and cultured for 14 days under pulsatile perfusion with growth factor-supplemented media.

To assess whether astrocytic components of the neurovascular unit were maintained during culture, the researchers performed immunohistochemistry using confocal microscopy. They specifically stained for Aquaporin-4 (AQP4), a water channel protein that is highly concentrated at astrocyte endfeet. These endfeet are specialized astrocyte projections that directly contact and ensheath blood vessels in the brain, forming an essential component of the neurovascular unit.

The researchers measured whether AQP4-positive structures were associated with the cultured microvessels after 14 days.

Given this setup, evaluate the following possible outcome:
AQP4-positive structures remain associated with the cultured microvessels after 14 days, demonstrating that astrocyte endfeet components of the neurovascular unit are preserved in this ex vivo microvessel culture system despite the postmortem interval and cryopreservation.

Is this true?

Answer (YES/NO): YES